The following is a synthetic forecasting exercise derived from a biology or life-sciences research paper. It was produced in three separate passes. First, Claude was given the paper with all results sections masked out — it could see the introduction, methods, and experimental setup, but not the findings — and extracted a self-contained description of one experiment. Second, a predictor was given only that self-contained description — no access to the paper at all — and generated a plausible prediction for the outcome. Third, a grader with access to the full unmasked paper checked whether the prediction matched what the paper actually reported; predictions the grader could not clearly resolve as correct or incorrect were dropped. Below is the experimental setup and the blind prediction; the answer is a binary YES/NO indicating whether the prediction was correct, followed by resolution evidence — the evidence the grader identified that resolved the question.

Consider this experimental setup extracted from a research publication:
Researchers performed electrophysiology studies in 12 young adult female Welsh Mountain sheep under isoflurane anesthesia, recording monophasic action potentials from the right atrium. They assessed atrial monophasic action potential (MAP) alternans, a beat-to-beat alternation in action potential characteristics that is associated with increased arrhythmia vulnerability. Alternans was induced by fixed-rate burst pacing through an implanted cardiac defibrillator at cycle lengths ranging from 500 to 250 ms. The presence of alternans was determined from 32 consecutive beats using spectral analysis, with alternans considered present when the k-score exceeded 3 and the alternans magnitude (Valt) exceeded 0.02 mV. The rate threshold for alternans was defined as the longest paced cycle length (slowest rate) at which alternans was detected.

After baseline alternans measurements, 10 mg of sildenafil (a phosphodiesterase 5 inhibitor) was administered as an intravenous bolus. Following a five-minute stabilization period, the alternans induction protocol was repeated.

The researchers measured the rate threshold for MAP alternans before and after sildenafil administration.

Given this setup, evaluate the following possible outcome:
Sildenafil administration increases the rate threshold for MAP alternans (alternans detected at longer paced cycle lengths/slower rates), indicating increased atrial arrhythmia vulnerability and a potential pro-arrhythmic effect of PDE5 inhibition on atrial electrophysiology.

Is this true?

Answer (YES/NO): NO